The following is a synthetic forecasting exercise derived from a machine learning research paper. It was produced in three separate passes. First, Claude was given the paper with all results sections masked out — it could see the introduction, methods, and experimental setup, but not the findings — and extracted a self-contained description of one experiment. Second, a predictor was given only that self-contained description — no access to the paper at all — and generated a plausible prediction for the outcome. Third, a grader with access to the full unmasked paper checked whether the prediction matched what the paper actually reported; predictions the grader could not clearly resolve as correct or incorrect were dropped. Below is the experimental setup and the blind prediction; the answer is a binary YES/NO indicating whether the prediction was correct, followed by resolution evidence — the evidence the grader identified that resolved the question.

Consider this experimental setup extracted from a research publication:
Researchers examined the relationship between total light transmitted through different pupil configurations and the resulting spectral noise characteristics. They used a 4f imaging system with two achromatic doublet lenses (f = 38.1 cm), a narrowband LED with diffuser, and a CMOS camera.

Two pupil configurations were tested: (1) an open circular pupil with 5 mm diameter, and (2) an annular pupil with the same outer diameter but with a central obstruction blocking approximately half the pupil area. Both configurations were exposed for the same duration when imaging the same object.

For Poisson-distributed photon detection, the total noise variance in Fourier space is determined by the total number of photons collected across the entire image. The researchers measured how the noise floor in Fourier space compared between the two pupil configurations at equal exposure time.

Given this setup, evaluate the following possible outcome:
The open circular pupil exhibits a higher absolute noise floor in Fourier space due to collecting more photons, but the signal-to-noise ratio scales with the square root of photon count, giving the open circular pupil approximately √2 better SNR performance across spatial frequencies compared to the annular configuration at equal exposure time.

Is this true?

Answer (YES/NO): NO